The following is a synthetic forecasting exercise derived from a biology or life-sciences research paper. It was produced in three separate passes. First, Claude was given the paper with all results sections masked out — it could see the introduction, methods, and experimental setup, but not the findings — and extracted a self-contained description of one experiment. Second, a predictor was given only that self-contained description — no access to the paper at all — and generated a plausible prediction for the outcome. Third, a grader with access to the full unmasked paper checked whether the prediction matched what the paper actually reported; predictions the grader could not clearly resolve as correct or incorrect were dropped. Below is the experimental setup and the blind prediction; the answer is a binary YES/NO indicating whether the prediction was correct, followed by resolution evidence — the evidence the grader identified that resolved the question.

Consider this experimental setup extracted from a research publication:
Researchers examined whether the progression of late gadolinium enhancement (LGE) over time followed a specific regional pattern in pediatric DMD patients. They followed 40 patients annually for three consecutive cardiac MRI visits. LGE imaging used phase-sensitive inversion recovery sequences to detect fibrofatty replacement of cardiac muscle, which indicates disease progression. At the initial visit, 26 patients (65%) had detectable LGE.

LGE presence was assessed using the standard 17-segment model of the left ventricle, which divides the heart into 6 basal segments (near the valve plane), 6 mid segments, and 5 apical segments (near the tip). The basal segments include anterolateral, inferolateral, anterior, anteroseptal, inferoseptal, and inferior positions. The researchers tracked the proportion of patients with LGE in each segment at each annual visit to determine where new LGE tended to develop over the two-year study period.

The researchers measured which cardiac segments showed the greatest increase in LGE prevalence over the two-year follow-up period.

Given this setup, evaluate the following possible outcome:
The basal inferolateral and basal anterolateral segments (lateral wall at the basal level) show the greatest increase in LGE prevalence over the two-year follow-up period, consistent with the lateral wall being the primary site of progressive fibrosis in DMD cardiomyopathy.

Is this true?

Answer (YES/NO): YES